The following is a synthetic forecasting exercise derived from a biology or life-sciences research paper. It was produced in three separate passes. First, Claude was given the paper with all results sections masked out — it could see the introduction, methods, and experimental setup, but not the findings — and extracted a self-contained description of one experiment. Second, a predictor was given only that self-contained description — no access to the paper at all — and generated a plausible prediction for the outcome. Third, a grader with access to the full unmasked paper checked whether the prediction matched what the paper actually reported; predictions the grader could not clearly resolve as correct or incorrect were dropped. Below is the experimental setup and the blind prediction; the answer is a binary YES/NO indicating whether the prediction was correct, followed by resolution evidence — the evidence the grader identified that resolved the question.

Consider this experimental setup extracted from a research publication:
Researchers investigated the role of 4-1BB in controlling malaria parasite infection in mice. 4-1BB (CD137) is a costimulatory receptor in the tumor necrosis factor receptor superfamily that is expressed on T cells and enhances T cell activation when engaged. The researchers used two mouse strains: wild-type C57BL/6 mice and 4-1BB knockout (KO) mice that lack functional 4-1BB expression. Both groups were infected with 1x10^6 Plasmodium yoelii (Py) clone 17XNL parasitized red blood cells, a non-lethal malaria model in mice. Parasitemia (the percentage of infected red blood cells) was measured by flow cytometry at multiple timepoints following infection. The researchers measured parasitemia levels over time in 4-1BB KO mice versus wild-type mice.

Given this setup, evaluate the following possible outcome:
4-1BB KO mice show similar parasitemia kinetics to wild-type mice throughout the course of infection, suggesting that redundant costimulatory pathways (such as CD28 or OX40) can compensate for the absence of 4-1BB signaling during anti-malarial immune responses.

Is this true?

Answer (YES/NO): NO